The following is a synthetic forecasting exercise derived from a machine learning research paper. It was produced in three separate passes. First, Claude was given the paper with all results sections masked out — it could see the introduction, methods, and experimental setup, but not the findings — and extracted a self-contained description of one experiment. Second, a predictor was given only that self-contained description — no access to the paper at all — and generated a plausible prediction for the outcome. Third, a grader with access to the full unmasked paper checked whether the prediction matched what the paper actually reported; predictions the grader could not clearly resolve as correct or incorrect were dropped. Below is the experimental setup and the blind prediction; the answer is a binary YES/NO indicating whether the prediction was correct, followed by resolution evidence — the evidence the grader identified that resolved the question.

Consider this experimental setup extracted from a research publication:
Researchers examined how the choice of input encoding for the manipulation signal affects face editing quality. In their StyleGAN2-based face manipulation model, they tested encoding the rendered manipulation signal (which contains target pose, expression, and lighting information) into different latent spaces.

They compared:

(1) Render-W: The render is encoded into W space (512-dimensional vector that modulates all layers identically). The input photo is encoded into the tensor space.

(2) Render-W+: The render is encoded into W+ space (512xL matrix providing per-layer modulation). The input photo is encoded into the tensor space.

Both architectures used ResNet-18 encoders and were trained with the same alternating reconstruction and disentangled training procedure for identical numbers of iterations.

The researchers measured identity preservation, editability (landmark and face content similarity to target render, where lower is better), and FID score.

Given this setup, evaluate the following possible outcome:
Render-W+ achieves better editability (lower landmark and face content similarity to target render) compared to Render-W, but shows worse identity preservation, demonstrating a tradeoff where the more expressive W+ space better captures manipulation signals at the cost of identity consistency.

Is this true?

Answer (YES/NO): YES